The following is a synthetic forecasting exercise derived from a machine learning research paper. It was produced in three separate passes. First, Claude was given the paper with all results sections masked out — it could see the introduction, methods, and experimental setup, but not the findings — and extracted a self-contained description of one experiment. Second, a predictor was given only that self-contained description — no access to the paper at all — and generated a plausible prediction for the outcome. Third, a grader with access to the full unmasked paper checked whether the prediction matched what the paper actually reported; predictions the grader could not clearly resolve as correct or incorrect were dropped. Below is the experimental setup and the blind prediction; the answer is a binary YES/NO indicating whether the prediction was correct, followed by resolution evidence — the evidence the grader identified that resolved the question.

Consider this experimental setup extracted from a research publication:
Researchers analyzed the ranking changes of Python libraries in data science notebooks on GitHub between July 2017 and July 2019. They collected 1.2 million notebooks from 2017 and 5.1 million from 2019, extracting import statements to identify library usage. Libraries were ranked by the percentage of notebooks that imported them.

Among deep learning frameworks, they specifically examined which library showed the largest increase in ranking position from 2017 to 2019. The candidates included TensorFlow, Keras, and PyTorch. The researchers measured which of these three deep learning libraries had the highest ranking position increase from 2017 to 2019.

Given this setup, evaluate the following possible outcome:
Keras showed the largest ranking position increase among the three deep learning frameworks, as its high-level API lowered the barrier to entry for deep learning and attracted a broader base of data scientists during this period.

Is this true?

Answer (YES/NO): NO